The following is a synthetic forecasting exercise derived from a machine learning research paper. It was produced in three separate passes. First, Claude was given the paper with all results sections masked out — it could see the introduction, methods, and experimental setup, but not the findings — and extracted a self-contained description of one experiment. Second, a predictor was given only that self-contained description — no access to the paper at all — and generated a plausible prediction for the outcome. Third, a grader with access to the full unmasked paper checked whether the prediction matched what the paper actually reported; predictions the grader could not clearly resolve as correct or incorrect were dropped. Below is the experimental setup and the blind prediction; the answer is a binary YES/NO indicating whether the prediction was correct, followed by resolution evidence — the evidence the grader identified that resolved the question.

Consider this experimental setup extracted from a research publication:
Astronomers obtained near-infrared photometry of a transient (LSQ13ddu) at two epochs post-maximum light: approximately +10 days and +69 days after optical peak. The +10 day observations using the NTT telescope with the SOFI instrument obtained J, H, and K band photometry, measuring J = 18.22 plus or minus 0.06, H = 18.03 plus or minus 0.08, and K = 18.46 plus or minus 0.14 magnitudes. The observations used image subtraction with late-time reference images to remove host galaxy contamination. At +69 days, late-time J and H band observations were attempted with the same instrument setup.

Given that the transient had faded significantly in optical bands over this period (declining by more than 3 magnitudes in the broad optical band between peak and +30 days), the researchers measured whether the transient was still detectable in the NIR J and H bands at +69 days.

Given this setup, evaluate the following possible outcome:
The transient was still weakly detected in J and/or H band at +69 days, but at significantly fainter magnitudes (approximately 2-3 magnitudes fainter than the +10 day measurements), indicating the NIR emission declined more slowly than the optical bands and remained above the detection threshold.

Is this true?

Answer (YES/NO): YES